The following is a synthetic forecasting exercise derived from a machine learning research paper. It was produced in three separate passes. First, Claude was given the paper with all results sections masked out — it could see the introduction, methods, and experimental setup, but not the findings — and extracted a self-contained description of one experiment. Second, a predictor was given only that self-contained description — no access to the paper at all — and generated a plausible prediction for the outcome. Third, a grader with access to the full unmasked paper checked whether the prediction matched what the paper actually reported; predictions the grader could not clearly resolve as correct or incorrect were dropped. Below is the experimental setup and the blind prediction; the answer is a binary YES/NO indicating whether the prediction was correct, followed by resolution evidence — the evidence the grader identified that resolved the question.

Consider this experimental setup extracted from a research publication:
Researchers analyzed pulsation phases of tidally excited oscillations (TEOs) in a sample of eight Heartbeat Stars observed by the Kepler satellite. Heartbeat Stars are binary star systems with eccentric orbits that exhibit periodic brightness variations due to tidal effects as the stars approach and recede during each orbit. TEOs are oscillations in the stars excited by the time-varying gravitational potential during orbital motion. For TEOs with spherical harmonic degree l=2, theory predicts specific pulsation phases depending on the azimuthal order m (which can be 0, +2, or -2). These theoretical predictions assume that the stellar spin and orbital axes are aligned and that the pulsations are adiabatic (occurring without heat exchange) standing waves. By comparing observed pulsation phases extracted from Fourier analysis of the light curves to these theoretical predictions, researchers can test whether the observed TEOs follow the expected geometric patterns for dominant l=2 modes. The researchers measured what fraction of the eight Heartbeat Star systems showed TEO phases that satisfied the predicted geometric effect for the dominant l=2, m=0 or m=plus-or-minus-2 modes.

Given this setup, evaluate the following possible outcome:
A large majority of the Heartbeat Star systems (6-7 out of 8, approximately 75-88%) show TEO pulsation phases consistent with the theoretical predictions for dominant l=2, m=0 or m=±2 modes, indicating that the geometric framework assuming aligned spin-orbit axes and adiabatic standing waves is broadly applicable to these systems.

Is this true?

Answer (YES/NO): NO